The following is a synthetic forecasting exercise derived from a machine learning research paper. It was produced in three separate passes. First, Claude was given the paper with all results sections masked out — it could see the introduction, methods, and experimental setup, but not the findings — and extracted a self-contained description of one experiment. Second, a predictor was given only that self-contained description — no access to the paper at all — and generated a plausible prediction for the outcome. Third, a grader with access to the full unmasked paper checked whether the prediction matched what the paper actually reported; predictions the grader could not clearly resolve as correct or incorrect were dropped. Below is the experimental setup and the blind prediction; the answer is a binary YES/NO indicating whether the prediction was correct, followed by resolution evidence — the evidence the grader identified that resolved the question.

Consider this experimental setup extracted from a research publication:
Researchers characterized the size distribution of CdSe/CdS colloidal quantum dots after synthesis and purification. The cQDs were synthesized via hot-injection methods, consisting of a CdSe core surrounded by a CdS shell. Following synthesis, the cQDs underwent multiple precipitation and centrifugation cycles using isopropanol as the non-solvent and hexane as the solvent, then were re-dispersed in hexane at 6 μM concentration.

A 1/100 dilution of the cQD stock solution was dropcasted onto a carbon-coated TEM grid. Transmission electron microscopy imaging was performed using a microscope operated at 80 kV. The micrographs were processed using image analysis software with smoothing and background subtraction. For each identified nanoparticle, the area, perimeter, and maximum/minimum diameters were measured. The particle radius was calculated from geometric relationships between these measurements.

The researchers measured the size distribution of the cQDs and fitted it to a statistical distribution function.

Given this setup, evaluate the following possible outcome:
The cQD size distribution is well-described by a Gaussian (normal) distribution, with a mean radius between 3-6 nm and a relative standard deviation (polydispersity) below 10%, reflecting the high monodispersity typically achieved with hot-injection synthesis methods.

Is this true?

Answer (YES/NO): NO